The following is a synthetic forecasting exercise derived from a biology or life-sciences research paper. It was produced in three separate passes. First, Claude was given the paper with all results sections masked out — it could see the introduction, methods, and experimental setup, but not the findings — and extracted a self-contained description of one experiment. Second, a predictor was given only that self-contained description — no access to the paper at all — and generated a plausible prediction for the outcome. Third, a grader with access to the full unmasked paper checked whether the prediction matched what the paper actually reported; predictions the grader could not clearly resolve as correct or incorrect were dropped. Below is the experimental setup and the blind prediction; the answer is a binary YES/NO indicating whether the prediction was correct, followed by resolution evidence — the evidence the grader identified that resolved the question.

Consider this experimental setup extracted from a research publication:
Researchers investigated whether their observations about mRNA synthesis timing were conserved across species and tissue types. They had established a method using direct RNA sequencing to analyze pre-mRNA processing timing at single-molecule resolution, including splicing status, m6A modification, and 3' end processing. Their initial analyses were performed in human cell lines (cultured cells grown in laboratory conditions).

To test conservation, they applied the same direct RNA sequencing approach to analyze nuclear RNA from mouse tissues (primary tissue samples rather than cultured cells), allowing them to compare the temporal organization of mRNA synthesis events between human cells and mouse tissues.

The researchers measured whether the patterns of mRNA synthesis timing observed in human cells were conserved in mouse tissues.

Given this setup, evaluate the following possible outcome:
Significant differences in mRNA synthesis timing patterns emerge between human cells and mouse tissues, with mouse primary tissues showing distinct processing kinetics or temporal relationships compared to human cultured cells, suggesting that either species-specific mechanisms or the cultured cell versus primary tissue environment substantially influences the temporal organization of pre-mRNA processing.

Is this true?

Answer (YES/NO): NO